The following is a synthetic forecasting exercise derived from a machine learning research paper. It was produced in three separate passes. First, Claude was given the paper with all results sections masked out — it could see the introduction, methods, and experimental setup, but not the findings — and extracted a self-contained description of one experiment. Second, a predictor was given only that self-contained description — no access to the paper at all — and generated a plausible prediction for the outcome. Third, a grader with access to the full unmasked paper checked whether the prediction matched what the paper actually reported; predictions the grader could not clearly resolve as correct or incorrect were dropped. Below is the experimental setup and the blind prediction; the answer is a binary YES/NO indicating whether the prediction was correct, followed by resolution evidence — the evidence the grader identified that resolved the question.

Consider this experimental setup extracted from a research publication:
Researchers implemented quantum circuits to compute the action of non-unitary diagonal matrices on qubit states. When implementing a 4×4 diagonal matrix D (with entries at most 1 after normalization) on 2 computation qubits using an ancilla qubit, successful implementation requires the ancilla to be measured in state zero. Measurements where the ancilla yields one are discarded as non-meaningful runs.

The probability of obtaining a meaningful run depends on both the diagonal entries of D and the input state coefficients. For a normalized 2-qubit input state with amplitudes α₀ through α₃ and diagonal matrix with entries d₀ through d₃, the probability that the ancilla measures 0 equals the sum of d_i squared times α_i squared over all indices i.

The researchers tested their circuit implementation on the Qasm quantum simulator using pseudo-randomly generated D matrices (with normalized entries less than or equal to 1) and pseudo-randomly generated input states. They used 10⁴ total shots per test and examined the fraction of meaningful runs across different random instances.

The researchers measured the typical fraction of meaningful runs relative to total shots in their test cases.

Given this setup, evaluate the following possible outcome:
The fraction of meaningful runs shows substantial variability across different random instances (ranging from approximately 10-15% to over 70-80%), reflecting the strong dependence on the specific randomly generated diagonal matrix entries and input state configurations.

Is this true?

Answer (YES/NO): NO